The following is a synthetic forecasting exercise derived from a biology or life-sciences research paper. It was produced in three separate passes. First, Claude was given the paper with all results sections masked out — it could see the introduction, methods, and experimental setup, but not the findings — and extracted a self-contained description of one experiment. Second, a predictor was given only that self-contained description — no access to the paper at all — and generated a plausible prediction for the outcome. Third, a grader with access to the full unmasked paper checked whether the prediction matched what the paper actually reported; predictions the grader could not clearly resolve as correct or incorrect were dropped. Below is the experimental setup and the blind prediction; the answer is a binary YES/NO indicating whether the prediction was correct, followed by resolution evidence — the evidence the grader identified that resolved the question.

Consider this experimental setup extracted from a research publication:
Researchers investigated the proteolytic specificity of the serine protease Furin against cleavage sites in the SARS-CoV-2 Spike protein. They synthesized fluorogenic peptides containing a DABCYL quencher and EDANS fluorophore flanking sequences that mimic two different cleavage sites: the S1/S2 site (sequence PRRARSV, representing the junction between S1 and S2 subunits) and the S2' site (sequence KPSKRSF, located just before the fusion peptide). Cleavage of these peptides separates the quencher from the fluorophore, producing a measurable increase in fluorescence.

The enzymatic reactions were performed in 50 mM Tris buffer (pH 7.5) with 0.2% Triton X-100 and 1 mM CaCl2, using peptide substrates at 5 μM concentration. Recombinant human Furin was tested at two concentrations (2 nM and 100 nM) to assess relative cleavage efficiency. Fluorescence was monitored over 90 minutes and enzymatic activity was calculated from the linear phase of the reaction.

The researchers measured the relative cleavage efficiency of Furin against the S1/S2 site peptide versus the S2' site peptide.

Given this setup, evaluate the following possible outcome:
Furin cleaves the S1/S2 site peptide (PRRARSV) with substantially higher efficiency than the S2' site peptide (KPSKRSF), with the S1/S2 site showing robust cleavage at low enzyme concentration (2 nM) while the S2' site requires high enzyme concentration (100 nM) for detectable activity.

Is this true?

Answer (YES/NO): YES